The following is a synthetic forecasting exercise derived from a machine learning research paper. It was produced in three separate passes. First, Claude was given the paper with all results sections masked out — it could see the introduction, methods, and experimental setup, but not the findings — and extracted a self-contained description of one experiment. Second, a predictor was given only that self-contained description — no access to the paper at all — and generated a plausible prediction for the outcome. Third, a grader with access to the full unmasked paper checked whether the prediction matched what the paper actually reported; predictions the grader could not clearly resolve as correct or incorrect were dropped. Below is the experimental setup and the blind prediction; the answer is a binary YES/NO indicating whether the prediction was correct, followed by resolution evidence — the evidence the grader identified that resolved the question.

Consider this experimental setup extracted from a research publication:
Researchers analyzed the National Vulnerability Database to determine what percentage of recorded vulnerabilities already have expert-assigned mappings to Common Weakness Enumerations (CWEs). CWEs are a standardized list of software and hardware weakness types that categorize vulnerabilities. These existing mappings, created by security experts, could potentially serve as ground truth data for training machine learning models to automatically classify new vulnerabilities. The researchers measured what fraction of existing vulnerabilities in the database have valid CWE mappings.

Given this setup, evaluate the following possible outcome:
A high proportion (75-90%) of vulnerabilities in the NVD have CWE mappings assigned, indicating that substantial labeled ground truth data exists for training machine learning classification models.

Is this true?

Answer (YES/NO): NO